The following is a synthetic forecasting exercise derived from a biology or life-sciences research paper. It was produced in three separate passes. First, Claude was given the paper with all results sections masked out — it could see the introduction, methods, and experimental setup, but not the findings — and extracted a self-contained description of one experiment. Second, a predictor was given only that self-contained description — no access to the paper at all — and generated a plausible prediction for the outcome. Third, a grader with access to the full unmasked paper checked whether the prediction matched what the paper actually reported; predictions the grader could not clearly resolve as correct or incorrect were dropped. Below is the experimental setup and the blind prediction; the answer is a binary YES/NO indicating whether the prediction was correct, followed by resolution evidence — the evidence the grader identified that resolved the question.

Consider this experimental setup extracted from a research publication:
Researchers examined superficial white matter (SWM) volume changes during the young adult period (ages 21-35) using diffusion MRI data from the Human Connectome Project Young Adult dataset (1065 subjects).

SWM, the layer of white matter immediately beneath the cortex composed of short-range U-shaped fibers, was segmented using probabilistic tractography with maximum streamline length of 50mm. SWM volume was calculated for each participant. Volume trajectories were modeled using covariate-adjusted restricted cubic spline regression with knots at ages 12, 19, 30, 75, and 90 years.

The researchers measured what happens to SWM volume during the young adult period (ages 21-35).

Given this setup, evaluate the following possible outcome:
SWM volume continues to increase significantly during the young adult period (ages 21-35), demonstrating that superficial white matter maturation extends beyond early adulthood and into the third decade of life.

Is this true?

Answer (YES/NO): NO